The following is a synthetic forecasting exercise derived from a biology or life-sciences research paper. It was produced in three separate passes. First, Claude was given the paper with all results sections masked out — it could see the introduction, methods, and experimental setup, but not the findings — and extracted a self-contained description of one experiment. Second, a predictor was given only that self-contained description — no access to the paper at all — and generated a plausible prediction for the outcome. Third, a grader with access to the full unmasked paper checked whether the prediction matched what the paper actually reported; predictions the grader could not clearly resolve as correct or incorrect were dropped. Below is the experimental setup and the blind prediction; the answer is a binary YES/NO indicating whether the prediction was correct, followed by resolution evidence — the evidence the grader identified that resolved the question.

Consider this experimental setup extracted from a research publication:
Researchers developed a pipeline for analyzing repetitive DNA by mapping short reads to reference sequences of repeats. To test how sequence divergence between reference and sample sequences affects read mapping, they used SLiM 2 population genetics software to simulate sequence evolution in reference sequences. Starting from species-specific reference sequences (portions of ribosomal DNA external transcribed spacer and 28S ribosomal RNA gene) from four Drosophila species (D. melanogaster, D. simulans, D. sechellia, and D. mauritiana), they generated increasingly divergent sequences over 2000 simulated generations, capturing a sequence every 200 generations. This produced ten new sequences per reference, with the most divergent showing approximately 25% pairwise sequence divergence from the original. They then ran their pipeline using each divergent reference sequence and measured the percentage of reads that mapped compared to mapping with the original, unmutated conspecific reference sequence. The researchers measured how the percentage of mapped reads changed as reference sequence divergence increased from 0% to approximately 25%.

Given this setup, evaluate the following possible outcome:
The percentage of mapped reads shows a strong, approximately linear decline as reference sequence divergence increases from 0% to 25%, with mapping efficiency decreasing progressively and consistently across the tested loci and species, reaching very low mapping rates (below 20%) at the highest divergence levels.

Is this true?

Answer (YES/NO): NO